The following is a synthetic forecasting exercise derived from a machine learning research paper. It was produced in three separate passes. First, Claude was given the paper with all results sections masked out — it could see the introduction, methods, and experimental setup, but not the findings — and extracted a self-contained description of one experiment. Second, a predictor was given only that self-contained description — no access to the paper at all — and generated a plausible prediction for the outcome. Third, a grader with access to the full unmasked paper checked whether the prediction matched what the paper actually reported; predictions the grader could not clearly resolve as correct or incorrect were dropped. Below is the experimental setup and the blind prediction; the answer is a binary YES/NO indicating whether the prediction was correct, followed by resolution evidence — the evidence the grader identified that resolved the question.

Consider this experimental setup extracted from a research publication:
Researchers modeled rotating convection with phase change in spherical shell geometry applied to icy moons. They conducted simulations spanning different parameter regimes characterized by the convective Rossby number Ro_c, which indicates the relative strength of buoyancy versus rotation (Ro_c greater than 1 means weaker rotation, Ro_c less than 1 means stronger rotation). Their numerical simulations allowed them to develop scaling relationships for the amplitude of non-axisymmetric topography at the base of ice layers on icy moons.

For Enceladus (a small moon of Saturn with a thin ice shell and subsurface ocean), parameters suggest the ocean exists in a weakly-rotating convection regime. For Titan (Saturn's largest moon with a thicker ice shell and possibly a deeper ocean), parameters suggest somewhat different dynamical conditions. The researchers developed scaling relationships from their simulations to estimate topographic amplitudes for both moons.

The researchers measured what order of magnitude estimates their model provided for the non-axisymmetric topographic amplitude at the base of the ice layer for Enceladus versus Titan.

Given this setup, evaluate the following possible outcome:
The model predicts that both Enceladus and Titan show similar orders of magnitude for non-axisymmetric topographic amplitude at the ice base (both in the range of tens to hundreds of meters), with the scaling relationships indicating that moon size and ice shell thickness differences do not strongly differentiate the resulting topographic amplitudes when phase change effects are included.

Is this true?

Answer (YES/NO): NO